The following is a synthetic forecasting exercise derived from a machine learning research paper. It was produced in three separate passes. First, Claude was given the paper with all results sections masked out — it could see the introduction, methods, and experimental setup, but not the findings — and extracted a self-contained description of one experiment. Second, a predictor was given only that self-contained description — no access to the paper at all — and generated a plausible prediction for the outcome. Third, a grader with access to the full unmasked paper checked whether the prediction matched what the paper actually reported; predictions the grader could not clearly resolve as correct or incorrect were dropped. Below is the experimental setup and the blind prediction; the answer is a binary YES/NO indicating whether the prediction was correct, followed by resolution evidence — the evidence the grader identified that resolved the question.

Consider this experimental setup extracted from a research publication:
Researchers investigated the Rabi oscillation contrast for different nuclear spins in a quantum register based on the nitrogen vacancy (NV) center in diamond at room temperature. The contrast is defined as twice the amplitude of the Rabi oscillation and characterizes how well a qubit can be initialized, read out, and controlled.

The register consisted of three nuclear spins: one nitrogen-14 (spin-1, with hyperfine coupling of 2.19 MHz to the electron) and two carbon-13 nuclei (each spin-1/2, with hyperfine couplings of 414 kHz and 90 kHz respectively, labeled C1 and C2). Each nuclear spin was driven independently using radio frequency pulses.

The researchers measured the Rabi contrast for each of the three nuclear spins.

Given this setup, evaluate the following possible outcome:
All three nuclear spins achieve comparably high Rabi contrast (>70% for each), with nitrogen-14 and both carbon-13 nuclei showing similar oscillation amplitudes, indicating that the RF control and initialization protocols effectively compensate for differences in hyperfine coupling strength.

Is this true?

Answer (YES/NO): YES